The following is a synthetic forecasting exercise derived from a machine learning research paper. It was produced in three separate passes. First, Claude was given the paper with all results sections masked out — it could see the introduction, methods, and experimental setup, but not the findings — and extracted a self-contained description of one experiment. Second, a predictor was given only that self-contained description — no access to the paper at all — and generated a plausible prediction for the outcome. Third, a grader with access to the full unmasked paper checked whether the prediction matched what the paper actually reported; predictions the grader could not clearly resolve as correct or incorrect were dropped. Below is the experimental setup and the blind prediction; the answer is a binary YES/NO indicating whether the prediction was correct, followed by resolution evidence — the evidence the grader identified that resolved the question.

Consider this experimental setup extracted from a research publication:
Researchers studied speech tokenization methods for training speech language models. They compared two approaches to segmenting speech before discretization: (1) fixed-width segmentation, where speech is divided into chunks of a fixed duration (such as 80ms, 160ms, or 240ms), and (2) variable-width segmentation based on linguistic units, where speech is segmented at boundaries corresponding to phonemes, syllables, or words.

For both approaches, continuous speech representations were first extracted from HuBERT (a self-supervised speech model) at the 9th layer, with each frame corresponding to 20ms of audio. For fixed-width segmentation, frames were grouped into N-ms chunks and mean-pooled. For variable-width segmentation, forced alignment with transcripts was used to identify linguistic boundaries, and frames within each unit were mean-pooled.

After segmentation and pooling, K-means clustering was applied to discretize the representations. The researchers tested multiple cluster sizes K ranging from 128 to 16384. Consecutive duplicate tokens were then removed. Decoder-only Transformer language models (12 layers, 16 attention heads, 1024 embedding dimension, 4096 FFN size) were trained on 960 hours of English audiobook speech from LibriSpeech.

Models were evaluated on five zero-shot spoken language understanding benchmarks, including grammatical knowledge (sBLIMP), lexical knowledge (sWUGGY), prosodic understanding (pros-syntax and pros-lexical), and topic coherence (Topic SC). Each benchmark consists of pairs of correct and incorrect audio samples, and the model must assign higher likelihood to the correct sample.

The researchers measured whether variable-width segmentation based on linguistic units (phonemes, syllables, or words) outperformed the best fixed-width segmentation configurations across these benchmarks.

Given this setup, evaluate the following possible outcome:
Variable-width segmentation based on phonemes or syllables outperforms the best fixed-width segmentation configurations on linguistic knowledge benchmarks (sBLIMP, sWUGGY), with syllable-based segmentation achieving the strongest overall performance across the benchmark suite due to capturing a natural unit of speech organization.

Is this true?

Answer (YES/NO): NO